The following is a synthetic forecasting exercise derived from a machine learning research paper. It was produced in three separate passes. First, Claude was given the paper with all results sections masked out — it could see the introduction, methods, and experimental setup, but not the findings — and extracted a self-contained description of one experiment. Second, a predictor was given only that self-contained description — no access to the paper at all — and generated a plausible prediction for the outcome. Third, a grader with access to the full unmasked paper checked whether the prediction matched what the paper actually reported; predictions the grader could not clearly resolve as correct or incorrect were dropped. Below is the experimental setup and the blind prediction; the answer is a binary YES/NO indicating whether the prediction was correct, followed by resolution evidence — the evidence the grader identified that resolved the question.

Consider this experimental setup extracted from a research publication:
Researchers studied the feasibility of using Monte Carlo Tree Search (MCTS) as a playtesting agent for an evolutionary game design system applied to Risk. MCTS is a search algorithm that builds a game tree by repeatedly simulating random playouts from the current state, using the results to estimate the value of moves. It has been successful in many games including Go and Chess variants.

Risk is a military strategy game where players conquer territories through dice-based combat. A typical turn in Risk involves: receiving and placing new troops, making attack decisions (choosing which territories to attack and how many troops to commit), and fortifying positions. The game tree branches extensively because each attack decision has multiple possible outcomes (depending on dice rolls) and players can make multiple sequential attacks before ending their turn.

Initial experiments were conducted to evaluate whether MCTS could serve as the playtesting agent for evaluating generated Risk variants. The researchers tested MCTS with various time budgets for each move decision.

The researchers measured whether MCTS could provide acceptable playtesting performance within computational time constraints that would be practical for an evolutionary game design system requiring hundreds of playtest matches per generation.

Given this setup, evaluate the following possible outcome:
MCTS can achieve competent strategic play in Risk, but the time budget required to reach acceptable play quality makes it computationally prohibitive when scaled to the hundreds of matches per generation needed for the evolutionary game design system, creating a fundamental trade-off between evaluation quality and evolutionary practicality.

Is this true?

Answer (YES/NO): YES